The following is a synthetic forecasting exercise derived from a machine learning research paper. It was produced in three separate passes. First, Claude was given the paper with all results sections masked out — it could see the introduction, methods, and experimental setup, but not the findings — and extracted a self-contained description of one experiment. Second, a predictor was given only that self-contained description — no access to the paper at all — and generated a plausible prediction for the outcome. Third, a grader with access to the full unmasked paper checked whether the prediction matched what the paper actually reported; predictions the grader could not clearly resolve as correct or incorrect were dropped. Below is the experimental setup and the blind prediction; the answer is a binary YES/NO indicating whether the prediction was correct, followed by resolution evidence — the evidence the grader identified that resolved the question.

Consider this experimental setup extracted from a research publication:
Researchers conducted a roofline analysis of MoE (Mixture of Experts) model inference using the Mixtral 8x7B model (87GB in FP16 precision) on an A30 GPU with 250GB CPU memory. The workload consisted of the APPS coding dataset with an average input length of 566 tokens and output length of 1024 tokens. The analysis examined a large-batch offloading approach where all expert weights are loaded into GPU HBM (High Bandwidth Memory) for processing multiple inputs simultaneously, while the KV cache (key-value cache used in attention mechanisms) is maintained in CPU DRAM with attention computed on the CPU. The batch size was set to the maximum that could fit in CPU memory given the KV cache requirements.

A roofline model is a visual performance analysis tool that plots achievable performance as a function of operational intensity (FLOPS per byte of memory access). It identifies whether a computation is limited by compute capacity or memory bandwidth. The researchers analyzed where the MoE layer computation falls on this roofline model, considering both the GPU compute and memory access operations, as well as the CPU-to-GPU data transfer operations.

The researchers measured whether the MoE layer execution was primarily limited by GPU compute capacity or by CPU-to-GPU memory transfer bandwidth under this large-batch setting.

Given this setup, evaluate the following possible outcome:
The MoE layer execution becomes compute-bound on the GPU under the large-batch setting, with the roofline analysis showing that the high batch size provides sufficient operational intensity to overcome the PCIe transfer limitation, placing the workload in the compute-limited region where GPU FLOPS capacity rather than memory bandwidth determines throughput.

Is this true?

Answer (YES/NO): NO